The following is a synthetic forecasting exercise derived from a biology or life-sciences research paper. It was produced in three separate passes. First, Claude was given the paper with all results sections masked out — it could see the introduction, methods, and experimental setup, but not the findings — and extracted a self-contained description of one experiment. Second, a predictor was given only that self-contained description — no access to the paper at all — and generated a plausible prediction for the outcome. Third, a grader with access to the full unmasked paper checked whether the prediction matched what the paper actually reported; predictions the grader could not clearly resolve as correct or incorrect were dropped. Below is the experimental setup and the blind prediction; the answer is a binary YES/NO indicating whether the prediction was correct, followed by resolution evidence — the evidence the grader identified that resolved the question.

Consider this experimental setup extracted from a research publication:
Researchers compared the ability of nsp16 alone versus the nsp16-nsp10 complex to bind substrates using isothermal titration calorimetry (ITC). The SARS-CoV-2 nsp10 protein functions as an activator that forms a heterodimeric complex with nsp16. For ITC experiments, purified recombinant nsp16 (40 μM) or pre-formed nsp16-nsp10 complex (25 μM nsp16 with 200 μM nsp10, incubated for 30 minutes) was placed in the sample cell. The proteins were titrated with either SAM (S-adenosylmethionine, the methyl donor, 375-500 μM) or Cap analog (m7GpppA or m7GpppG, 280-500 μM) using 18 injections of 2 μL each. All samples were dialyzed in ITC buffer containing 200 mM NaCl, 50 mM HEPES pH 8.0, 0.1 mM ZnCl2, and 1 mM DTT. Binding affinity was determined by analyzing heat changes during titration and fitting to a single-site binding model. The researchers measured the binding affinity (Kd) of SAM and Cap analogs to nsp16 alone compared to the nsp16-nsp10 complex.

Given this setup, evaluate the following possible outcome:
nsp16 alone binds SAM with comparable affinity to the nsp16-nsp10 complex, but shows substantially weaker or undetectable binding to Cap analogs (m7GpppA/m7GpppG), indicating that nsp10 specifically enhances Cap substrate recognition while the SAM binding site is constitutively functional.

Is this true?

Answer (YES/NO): NO